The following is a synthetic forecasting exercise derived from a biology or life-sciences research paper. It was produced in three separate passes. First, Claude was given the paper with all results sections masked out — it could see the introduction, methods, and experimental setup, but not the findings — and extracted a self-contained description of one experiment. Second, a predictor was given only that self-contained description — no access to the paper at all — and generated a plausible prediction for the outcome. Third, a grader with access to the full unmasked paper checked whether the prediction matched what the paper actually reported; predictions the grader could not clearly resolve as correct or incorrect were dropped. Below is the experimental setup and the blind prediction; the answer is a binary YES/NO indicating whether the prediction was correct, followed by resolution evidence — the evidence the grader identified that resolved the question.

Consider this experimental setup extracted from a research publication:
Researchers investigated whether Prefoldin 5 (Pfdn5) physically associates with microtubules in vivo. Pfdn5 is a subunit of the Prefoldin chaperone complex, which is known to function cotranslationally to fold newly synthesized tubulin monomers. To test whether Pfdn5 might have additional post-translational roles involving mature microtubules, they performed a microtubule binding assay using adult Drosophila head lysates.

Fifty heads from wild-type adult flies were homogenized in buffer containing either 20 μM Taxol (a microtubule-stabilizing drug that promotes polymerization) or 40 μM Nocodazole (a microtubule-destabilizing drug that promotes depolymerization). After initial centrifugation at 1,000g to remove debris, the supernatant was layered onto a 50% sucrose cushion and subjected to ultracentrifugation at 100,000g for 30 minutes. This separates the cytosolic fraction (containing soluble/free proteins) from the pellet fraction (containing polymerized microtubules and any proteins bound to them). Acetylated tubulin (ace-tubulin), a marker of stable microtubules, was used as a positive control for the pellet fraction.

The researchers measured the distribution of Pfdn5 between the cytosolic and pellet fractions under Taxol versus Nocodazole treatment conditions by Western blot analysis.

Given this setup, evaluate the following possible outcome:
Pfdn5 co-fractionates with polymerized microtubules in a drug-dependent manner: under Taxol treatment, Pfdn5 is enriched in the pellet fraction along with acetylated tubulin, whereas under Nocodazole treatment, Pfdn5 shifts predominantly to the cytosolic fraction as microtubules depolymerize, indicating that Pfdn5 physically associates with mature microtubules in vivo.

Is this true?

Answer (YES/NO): YES